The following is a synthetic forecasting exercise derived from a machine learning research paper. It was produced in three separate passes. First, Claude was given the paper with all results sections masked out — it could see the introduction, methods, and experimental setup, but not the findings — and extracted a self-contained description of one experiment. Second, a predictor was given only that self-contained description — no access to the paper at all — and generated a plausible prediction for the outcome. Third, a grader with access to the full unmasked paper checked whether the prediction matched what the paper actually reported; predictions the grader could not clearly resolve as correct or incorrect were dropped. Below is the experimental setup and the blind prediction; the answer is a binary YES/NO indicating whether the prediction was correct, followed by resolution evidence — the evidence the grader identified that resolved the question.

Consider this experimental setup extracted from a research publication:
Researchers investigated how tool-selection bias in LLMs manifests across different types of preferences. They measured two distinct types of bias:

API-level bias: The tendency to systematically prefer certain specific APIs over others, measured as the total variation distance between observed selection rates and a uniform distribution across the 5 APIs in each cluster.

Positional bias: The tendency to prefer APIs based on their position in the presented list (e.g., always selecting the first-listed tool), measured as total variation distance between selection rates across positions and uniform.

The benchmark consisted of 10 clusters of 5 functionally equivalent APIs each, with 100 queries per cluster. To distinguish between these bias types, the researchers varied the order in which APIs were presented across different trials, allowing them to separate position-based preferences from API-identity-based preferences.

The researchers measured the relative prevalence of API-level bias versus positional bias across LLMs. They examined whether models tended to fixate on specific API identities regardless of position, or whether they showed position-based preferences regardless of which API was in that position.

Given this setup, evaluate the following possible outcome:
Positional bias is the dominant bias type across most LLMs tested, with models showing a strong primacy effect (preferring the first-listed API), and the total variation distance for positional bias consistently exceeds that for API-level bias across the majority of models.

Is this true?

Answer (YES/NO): NO